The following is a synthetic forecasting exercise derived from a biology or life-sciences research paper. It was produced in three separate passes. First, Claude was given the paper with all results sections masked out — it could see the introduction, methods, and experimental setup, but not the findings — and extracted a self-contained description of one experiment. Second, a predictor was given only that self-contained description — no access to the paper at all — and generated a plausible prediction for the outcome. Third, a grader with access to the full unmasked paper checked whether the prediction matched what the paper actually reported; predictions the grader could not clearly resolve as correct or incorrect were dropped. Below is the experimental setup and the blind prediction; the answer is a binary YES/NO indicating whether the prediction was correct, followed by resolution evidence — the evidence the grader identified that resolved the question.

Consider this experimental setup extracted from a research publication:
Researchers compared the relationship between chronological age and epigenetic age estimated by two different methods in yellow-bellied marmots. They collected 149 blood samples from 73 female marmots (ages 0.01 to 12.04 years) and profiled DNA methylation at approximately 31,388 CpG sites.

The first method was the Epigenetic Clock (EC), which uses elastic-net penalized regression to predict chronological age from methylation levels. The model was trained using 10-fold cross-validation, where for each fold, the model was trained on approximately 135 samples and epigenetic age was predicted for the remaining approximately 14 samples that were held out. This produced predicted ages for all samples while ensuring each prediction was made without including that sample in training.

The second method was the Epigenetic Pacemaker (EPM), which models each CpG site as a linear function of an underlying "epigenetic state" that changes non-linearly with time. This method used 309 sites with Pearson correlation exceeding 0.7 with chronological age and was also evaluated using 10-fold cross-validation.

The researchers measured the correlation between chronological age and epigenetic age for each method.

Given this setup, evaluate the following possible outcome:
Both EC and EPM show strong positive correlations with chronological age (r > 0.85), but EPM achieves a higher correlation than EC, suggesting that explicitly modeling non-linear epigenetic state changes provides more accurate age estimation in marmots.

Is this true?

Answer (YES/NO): NO